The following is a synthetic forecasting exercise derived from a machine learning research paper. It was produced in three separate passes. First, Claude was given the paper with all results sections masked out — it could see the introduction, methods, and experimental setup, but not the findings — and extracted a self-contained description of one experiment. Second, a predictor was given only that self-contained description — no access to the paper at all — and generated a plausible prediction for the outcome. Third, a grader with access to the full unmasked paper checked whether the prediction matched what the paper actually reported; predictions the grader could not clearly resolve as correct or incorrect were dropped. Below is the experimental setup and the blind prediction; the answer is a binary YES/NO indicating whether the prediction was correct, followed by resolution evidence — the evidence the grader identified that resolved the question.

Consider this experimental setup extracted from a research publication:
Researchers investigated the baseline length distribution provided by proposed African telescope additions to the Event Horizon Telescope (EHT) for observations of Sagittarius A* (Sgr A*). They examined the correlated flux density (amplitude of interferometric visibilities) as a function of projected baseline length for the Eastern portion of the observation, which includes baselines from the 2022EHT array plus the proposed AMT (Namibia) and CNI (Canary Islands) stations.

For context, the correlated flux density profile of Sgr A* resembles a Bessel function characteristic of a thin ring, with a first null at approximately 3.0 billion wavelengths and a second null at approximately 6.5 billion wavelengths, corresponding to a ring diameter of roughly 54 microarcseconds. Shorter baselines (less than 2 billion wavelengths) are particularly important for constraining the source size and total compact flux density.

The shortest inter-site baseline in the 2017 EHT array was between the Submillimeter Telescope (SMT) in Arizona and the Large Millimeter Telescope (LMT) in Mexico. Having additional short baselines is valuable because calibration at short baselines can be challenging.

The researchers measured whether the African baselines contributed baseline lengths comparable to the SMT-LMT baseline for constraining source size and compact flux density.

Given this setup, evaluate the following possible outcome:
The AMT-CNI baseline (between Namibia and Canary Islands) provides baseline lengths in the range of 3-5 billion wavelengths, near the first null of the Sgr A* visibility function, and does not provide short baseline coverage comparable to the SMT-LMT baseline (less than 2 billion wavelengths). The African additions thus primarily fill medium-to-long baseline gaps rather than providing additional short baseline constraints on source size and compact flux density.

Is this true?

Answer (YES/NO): NO